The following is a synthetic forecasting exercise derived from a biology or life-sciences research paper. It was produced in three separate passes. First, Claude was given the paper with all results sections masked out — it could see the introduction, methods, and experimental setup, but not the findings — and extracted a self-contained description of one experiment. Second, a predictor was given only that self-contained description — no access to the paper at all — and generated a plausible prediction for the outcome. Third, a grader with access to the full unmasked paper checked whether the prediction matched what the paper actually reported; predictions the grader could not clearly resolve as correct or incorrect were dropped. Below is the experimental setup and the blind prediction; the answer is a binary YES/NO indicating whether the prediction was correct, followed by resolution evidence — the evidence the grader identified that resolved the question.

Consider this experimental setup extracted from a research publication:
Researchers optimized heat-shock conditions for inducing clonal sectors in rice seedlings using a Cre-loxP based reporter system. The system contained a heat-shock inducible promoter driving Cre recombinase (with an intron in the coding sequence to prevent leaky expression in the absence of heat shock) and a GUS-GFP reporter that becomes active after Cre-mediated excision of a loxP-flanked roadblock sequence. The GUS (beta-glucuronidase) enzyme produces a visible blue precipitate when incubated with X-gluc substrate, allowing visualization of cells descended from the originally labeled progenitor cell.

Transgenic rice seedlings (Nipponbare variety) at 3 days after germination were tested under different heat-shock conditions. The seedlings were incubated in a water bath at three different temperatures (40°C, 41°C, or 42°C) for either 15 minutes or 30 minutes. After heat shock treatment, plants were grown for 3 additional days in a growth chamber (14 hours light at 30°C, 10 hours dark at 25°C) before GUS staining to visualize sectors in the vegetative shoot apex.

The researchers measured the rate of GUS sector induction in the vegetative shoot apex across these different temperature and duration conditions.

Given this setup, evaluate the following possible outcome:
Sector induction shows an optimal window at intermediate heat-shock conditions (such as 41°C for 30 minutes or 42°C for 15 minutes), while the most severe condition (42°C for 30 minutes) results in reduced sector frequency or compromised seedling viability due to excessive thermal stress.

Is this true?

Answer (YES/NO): NO